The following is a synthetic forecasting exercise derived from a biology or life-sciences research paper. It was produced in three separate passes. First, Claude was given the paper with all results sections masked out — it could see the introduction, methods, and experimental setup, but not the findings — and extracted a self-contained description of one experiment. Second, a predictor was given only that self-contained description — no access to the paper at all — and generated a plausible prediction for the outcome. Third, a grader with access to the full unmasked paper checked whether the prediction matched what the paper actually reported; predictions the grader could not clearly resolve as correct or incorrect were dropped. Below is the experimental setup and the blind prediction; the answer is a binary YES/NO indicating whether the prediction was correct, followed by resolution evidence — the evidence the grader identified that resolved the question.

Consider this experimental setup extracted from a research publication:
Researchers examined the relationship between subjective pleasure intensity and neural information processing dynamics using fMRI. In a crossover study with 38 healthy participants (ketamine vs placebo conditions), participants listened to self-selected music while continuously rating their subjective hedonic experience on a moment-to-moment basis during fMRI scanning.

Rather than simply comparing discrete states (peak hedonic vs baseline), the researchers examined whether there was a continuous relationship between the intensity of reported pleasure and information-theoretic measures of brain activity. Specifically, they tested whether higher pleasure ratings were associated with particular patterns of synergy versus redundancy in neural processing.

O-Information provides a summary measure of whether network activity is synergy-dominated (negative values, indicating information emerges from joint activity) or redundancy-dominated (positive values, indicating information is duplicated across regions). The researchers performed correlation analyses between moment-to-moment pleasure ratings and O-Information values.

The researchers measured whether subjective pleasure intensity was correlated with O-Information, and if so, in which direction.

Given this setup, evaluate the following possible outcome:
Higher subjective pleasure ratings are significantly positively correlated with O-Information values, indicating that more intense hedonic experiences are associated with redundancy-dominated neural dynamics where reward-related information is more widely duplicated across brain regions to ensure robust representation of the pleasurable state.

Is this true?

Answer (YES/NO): NO